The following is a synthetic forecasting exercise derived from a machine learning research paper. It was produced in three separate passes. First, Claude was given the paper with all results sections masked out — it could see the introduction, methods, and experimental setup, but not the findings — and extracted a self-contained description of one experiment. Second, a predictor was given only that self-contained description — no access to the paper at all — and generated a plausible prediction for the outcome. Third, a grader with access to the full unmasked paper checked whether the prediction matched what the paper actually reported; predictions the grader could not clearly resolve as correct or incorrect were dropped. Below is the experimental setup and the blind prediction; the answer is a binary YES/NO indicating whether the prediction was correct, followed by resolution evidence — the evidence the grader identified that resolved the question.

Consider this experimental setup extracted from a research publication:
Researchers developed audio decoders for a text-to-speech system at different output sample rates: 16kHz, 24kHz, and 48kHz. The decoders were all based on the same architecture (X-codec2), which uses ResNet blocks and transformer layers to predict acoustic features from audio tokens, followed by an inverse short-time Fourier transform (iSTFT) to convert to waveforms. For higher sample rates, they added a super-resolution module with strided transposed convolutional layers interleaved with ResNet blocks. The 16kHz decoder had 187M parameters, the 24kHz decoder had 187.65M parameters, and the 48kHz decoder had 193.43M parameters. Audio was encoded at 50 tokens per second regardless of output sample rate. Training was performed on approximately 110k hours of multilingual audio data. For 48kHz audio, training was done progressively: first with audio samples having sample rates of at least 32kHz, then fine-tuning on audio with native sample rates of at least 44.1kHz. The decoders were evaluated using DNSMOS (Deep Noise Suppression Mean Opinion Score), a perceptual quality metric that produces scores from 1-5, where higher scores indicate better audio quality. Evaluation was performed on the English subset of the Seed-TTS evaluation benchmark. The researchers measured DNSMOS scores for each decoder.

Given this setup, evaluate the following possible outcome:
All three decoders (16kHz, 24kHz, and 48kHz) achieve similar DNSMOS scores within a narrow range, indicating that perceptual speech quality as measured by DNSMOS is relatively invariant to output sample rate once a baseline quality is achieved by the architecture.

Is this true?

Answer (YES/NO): NO